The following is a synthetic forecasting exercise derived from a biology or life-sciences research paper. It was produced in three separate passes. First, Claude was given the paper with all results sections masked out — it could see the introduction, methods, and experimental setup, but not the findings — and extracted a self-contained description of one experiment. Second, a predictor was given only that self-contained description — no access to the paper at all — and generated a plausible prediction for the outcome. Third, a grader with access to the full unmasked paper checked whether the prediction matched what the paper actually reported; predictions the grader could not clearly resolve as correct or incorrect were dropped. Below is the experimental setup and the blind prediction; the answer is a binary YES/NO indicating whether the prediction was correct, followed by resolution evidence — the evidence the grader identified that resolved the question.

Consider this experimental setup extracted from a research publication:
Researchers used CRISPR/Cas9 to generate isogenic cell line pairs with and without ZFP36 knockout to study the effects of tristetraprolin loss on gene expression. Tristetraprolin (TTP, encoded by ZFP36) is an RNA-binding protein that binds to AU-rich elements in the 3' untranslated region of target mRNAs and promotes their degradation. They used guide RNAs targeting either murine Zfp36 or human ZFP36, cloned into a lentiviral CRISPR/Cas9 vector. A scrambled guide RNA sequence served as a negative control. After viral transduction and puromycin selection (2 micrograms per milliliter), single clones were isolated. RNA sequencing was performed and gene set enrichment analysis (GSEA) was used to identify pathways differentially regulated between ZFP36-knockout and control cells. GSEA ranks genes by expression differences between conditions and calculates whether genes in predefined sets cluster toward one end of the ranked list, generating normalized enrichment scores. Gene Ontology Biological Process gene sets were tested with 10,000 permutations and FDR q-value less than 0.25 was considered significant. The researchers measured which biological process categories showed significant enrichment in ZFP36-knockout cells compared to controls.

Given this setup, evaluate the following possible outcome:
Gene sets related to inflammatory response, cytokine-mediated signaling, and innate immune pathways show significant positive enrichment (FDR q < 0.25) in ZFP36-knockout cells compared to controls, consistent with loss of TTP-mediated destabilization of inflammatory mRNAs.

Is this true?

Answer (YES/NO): YES